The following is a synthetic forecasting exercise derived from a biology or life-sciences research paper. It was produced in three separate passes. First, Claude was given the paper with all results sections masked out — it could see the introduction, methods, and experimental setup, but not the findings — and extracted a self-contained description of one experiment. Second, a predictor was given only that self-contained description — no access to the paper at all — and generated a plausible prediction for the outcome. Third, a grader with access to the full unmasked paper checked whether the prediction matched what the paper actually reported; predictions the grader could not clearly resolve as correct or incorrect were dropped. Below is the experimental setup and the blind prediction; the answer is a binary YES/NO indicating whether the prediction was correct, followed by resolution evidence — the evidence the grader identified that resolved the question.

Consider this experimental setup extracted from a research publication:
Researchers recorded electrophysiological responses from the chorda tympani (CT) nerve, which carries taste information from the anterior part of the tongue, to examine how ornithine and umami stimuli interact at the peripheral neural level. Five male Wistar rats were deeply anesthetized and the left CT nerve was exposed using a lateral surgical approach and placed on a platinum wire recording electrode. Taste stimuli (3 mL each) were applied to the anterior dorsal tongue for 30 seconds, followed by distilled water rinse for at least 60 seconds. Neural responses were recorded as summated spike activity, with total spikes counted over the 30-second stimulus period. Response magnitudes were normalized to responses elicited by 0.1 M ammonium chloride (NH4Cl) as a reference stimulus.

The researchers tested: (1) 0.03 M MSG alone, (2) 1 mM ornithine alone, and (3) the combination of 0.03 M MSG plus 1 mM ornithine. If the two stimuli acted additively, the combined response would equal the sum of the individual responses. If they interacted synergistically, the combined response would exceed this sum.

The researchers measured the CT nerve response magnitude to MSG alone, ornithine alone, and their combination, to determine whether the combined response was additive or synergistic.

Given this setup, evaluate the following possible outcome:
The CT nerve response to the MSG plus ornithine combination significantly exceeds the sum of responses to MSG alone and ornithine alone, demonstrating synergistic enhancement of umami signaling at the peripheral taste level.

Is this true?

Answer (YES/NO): YES